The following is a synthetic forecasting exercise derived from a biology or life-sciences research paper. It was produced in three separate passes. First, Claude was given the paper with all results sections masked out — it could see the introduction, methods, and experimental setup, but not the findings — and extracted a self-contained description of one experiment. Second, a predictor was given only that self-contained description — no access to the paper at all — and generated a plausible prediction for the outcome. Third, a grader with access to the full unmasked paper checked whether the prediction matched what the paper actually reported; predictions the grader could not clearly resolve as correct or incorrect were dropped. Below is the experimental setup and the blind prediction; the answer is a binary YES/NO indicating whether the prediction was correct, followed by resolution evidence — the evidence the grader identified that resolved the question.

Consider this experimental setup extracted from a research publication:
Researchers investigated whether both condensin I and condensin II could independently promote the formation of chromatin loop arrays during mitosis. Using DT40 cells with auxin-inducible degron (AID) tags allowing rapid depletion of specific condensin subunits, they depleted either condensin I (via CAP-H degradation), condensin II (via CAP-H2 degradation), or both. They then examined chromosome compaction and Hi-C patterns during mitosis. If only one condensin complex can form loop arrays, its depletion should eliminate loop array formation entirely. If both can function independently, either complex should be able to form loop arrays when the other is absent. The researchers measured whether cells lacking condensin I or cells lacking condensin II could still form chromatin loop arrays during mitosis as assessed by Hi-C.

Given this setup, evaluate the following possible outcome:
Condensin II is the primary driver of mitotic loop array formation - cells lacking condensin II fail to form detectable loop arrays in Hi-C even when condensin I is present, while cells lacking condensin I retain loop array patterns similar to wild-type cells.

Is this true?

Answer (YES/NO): NO